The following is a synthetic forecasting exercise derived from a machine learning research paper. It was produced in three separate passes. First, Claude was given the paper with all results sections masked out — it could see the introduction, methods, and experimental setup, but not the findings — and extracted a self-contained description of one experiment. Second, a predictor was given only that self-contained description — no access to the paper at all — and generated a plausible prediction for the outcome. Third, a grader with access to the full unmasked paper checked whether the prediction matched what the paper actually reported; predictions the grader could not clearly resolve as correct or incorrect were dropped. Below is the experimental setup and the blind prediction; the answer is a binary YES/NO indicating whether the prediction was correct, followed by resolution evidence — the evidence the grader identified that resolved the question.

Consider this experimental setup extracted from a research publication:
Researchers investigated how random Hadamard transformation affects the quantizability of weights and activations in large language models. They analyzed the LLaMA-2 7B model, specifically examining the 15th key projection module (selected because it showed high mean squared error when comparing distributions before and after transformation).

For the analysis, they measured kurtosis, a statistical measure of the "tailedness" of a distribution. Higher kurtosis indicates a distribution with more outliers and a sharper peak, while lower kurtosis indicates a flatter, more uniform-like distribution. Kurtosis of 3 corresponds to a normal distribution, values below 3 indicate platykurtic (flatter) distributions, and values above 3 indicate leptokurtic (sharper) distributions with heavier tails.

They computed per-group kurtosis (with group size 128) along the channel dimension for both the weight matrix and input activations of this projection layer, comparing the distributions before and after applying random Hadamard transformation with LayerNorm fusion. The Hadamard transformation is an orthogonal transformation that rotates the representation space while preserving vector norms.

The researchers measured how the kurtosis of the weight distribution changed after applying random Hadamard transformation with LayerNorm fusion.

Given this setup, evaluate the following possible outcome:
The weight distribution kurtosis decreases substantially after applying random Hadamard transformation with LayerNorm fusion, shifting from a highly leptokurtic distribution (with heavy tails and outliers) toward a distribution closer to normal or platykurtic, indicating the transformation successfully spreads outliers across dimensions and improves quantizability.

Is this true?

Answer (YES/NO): NO